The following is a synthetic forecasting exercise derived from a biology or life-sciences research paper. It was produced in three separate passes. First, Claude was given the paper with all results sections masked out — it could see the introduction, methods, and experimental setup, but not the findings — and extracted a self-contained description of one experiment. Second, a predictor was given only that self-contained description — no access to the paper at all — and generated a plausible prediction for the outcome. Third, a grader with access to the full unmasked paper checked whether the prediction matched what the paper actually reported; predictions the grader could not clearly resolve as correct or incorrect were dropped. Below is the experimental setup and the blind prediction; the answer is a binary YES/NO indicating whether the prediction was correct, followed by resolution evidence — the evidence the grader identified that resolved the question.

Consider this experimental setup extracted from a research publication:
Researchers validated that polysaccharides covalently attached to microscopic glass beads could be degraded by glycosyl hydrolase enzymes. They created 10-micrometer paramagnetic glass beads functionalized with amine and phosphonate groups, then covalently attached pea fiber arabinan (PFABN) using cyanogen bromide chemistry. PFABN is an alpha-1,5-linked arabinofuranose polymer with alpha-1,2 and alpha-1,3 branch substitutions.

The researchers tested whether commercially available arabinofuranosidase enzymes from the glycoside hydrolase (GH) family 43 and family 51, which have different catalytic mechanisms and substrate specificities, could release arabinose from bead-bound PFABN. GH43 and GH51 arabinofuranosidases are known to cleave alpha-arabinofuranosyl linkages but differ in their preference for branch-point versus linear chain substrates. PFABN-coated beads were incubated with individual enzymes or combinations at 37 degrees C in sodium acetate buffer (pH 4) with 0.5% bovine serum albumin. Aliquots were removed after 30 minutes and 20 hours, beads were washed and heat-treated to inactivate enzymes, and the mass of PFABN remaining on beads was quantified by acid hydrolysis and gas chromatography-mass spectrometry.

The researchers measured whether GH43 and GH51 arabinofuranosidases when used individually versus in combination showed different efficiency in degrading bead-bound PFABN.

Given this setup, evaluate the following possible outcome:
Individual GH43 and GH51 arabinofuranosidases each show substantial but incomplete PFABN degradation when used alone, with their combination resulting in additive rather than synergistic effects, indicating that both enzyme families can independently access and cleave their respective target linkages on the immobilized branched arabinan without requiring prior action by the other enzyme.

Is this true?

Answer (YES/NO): NO